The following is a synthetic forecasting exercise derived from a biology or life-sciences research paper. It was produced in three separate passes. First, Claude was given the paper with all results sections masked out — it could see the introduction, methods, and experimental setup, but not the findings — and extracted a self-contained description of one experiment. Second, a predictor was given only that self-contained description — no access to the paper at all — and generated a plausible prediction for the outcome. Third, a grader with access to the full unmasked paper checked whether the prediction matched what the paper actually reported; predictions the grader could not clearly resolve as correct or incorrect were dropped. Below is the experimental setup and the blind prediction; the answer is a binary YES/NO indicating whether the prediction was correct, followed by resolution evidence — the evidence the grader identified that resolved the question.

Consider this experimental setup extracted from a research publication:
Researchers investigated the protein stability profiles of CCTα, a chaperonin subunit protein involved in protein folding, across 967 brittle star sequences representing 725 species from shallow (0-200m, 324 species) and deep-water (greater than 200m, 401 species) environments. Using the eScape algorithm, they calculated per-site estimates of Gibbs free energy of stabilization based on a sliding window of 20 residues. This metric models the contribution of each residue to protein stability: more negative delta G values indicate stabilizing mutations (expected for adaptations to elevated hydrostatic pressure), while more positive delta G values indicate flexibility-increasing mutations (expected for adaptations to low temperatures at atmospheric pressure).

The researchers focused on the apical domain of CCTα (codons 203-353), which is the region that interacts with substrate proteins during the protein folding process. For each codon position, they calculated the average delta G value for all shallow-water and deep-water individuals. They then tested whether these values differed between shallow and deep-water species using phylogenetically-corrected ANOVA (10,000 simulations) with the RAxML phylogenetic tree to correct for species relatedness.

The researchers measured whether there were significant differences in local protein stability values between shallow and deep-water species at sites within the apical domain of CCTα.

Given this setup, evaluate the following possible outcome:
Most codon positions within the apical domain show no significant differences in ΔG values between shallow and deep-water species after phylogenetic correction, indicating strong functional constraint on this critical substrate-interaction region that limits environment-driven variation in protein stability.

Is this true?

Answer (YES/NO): YES